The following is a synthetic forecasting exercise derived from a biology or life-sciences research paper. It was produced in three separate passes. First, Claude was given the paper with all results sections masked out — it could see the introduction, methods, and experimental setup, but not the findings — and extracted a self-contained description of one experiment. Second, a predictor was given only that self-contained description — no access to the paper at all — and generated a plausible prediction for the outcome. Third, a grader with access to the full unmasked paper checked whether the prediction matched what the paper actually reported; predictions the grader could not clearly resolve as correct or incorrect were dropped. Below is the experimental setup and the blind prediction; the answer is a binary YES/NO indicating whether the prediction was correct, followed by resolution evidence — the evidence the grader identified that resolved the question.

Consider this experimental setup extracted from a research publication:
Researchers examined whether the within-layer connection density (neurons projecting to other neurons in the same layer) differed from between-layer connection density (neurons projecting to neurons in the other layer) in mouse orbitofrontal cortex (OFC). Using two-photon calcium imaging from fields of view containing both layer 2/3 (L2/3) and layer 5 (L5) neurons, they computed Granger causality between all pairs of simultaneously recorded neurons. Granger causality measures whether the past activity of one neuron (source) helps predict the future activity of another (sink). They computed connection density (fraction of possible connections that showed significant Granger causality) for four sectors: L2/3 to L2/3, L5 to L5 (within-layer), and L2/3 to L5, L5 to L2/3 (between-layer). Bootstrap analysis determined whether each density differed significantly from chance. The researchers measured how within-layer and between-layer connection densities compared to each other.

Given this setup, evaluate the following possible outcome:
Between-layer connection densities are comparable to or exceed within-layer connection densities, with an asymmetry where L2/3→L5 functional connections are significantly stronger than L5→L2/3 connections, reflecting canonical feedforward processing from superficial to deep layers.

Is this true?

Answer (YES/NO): NO